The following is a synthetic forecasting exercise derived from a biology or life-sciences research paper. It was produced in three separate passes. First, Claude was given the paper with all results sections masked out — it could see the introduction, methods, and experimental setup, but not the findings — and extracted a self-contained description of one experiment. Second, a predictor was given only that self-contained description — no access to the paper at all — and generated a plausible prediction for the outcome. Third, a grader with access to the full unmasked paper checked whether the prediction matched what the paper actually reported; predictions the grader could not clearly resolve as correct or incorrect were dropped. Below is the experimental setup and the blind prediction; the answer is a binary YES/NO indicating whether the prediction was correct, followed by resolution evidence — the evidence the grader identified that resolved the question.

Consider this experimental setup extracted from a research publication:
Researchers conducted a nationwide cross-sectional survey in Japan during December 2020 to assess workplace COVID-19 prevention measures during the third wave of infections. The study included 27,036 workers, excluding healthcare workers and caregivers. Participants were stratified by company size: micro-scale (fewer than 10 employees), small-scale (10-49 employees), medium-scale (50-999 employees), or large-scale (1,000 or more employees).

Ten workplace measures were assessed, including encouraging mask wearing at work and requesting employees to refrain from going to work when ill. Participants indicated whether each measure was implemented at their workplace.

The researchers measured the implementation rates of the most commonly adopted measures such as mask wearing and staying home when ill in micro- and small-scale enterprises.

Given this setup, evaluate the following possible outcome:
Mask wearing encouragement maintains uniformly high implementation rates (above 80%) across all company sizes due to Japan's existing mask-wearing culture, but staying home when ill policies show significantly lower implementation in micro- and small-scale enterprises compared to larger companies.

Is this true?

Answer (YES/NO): NO